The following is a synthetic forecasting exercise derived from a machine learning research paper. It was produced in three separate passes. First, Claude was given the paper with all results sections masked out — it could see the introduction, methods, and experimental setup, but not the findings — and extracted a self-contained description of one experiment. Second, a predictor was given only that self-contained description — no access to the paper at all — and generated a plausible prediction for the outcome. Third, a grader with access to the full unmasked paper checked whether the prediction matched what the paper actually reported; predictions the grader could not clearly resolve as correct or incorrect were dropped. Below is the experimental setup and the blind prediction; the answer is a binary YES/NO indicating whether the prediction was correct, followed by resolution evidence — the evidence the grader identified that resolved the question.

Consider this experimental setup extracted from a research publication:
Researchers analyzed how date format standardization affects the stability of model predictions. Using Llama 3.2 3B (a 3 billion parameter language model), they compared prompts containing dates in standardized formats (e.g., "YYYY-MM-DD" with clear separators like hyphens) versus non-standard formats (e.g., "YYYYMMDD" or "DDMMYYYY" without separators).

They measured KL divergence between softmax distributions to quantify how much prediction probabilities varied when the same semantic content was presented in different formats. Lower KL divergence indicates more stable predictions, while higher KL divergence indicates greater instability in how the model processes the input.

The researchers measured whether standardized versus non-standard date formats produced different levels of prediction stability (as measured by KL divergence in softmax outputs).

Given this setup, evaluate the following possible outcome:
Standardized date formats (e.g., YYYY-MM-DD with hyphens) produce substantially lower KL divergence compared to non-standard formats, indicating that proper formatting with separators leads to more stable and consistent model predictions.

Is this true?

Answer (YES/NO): YES